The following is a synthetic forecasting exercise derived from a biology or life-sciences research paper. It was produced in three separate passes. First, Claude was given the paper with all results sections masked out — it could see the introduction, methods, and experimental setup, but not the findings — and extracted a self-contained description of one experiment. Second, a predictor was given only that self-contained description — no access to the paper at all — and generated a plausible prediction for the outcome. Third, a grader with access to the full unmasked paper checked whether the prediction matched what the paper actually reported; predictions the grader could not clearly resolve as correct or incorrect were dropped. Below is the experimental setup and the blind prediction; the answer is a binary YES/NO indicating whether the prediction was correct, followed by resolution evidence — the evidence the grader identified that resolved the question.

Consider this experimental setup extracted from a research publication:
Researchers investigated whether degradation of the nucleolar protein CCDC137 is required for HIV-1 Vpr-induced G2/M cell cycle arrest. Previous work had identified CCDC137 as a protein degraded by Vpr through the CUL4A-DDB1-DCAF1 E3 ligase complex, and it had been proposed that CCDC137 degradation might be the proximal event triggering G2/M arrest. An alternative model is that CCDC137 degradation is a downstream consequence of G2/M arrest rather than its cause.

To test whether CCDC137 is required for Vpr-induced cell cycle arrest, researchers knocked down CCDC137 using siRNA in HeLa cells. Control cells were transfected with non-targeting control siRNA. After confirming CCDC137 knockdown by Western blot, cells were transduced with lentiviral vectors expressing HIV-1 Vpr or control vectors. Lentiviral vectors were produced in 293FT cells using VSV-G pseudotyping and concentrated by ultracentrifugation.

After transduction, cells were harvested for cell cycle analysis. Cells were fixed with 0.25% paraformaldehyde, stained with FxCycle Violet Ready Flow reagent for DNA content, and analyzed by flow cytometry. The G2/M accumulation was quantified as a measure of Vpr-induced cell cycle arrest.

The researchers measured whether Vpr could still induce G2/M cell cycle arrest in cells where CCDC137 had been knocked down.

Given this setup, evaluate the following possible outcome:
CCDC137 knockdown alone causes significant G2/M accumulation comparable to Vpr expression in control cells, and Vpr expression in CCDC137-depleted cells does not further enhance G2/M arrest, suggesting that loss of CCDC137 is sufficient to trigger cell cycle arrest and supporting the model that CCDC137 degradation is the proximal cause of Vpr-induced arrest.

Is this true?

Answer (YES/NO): NO